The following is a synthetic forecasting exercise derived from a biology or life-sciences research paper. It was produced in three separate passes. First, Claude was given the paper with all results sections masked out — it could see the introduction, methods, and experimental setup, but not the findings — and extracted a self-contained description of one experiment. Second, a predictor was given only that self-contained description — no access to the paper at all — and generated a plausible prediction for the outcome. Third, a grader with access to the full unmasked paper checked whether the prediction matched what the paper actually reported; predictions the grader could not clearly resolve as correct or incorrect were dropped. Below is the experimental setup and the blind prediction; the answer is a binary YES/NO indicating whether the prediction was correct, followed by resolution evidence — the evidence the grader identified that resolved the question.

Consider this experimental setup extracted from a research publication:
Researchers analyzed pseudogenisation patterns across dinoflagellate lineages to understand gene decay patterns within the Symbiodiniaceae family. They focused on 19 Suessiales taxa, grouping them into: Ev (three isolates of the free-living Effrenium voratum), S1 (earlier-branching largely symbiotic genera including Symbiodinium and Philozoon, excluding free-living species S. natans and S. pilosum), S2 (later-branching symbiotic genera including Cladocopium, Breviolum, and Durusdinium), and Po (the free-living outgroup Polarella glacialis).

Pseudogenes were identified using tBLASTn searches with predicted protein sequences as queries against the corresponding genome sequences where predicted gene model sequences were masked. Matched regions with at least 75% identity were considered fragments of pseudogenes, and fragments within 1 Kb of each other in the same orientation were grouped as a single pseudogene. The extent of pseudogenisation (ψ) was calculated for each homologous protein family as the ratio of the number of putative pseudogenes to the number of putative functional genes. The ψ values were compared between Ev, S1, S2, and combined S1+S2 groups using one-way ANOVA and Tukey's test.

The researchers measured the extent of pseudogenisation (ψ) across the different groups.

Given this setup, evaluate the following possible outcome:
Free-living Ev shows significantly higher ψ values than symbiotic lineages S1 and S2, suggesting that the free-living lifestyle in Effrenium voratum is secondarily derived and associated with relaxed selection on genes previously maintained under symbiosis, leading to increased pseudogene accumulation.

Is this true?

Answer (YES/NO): NO